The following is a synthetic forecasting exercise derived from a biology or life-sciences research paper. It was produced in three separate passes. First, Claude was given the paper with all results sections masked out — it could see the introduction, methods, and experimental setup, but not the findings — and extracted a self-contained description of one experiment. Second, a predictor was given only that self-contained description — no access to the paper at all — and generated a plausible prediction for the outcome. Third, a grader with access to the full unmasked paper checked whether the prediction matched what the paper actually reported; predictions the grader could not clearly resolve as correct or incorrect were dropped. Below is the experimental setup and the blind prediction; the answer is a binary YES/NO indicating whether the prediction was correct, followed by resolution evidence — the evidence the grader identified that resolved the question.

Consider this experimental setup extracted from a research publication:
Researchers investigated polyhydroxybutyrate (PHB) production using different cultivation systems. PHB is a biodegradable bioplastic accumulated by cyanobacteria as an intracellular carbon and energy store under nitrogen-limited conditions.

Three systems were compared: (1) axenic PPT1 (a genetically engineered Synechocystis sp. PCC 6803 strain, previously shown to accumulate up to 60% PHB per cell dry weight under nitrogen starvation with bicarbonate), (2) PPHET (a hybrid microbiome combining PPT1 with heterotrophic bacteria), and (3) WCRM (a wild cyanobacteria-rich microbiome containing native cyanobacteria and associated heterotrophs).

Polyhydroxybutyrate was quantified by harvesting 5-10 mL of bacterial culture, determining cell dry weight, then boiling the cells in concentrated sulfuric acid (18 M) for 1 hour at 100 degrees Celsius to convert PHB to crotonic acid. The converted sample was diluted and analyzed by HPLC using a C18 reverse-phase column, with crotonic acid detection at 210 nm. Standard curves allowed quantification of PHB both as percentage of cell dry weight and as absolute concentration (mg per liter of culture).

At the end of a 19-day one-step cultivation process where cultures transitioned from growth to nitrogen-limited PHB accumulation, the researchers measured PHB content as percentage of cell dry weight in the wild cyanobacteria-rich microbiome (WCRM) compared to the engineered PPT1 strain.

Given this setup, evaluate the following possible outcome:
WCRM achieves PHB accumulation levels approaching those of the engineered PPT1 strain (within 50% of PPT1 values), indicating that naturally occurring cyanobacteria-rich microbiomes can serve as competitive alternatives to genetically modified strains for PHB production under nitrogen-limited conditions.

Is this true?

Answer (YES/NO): NO